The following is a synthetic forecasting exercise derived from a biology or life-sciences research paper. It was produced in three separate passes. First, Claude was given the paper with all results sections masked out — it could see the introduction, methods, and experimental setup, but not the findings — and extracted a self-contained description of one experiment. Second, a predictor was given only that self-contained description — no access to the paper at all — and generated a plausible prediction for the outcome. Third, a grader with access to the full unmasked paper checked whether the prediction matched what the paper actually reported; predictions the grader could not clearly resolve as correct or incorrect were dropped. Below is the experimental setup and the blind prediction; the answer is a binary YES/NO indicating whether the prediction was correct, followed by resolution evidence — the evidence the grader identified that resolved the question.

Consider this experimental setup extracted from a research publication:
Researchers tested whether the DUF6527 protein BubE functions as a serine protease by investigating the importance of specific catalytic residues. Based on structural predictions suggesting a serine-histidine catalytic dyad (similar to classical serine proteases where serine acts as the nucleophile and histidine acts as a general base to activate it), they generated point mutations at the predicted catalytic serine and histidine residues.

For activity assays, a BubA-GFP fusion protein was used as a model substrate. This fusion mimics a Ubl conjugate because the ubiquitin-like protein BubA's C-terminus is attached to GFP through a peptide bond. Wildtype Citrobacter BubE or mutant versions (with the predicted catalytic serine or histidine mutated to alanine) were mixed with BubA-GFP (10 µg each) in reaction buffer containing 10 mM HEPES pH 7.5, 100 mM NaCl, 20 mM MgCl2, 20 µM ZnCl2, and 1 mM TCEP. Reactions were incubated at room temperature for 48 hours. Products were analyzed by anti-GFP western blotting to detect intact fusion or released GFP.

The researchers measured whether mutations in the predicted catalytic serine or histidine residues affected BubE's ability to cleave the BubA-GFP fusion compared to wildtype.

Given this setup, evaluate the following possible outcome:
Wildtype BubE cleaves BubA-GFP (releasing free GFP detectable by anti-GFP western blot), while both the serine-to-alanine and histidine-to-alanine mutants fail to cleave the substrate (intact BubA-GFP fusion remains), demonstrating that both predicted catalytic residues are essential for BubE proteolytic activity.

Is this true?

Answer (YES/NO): YES